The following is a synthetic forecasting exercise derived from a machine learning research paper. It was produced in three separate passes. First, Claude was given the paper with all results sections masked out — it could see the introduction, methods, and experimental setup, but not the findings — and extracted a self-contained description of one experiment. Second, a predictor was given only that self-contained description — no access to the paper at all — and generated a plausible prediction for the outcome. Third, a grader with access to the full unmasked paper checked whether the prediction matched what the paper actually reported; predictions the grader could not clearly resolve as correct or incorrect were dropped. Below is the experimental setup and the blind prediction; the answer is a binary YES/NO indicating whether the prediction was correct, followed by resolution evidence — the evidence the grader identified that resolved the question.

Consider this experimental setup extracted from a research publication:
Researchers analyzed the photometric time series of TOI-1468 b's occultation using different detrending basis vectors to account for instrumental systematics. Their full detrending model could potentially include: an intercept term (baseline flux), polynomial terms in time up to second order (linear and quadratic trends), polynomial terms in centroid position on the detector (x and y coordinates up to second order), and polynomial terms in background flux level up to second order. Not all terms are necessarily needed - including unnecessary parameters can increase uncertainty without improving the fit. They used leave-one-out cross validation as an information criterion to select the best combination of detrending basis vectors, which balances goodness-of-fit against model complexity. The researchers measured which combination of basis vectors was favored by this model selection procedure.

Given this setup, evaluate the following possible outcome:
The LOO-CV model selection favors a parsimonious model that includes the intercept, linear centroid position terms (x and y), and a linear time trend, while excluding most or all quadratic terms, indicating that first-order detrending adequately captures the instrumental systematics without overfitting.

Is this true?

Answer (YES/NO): NO